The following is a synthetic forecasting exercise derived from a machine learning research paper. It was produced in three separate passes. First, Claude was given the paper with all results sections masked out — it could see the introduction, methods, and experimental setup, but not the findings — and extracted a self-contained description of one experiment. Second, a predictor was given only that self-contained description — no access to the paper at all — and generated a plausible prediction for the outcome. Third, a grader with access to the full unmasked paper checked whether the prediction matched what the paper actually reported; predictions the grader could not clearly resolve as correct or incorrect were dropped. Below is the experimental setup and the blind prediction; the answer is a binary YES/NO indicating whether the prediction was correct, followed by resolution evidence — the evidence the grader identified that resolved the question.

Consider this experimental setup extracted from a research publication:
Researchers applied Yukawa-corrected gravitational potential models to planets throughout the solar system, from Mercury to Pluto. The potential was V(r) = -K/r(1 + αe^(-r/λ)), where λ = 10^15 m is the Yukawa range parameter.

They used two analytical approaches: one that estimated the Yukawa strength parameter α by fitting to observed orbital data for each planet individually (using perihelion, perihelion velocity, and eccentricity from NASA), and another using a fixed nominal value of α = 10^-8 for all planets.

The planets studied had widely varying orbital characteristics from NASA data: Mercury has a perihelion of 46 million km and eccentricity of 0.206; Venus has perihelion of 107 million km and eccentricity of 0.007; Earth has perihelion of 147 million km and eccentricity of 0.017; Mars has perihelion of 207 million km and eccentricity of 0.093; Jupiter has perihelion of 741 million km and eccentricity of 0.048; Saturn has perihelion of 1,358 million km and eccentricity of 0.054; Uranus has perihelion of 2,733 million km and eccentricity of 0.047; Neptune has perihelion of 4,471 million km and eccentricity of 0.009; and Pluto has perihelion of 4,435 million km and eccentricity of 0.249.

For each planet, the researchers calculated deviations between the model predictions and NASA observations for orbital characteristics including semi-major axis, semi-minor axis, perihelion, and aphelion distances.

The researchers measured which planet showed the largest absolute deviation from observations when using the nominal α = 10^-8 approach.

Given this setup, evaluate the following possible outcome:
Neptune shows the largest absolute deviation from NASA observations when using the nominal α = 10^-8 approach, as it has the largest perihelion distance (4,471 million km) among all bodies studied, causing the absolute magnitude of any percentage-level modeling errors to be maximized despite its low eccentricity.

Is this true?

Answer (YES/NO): YES